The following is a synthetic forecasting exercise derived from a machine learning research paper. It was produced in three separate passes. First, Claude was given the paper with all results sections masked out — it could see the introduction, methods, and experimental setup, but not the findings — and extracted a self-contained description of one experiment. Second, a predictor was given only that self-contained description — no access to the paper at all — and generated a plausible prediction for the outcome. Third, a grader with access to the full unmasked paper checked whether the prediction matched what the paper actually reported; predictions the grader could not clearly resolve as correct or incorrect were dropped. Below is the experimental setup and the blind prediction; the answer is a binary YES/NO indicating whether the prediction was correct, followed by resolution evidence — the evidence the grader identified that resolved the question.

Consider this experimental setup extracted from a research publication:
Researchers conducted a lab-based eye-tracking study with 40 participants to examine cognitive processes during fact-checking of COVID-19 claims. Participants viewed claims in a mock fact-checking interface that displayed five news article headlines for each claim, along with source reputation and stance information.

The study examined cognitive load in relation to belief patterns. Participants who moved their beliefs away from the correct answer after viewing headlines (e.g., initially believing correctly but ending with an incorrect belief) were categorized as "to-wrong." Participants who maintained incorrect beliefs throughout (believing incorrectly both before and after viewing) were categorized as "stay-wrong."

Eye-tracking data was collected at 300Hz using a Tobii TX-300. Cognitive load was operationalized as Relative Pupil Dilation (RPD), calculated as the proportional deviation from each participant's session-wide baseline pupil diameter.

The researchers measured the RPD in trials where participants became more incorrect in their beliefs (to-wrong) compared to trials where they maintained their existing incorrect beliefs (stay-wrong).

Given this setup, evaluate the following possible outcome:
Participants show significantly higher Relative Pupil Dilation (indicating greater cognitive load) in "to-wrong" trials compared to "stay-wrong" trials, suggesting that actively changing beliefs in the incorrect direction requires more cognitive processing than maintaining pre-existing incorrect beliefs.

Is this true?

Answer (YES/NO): NO